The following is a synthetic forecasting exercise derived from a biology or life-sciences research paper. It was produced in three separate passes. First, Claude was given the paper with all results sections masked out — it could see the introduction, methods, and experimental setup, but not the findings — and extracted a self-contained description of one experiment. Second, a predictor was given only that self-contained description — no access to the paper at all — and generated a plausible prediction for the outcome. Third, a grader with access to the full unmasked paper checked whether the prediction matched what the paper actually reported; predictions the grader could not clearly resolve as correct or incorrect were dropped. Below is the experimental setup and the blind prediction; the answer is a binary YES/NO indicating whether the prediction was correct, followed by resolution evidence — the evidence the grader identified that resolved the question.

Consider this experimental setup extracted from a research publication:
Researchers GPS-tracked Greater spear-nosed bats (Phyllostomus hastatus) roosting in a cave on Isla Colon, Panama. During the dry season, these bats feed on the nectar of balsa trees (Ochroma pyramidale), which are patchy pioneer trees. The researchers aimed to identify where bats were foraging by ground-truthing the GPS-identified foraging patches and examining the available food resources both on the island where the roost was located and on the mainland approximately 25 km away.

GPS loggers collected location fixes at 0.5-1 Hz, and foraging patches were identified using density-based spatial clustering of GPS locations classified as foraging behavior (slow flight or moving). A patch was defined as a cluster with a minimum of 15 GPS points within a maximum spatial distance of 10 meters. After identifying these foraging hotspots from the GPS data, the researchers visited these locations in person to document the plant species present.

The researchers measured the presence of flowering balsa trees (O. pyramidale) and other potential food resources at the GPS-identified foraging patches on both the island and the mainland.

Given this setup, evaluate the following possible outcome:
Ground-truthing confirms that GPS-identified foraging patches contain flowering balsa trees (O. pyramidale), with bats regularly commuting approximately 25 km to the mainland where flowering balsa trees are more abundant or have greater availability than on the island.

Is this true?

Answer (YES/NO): YES